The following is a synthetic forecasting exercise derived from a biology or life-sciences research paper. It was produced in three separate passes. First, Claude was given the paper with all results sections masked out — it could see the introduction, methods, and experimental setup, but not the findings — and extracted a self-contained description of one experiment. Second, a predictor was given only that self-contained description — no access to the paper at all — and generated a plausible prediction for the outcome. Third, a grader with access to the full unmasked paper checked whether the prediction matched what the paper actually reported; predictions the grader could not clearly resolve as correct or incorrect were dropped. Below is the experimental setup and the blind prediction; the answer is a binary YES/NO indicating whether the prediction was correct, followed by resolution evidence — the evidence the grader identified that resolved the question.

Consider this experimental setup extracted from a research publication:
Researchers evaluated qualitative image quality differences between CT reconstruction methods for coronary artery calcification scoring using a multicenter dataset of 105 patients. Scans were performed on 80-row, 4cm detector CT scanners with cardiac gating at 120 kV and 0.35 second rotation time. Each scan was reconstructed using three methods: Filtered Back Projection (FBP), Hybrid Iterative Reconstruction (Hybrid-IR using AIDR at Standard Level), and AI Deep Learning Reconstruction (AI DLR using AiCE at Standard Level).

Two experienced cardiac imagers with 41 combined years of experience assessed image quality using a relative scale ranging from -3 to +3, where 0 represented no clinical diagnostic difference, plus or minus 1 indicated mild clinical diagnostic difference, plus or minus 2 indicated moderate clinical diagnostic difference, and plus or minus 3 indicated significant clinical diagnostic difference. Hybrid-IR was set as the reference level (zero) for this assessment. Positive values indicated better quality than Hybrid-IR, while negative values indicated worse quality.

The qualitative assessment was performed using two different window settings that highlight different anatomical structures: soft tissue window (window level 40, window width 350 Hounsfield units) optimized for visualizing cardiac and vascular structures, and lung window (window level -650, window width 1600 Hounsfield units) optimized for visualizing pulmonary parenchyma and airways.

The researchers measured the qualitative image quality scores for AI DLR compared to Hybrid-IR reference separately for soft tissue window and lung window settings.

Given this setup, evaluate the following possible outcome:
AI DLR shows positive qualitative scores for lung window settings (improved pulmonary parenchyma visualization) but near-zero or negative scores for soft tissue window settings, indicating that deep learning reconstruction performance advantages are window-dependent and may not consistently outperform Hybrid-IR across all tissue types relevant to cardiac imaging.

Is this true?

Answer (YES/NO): NO